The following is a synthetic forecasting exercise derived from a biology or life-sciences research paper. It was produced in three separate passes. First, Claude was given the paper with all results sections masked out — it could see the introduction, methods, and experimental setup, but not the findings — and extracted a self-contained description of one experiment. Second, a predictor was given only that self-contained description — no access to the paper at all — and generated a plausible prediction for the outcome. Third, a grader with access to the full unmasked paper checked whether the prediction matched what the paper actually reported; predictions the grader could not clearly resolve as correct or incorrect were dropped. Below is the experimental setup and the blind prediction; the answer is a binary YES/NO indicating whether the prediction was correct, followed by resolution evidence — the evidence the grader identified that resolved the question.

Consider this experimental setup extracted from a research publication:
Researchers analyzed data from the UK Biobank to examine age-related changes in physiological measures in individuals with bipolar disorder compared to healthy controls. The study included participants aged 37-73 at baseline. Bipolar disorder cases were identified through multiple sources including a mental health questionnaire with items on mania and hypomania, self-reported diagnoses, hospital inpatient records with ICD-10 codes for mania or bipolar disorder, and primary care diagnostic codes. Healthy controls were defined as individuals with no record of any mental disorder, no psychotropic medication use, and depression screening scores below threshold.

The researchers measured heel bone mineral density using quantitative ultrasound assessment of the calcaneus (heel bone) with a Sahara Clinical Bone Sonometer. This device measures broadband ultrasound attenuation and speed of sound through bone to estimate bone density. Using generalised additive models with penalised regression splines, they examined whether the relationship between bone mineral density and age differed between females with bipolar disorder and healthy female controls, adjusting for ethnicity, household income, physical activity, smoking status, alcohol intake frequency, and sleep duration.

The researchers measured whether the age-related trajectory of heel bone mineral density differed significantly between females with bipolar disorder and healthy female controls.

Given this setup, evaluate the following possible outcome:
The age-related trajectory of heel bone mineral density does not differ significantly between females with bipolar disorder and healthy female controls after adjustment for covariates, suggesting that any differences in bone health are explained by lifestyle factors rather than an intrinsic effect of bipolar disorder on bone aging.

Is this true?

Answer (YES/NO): NO